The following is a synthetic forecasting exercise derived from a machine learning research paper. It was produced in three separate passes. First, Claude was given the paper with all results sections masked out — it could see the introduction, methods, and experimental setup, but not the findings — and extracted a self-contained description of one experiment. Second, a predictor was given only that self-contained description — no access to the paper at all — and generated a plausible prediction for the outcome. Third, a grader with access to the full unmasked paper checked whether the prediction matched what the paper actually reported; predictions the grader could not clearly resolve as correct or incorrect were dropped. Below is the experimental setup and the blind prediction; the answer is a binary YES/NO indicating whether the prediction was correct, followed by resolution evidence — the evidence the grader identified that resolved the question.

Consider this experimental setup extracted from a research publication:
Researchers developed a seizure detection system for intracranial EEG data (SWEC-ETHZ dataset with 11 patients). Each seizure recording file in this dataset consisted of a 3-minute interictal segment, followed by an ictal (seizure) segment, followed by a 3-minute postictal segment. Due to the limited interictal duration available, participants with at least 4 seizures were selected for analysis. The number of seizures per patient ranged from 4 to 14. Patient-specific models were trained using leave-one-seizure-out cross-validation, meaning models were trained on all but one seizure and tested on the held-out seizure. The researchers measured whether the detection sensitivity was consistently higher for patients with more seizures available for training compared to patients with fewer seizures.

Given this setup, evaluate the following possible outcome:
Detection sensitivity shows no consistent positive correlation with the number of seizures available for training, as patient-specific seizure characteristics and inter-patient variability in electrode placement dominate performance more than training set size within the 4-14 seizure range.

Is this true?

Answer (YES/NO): YES